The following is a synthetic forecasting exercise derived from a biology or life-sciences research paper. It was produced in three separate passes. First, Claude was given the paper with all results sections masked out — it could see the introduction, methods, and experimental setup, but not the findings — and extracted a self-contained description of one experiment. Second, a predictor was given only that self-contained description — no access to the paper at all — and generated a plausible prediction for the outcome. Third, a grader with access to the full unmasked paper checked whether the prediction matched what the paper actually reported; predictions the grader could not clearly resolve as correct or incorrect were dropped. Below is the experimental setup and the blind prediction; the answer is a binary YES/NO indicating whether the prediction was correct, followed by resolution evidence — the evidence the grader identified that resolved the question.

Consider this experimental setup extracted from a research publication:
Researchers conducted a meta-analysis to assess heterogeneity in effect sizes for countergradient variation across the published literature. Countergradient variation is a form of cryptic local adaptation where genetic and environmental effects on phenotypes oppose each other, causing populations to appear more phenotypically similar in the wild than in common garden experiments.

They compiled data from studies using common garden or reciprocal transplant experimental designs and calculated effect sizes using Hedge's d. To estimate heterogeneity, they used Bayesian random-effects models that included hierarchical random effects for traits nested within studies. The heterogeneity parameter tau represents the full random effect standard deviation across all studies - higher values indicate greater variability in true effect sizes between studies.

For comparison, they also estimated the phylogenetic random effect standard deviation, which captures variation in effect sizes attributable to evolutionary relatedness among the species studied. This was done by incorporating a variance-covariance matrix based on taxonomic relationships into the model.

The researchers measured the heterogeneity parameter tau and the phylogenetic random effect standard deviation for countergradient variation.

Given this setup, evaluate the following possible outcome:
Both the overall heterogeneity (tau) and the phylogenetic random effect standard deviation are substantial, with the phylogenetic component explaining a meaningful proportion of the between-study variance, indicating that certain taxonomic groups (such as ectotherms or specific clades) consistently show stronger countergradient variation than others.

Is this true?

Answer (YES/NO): NO